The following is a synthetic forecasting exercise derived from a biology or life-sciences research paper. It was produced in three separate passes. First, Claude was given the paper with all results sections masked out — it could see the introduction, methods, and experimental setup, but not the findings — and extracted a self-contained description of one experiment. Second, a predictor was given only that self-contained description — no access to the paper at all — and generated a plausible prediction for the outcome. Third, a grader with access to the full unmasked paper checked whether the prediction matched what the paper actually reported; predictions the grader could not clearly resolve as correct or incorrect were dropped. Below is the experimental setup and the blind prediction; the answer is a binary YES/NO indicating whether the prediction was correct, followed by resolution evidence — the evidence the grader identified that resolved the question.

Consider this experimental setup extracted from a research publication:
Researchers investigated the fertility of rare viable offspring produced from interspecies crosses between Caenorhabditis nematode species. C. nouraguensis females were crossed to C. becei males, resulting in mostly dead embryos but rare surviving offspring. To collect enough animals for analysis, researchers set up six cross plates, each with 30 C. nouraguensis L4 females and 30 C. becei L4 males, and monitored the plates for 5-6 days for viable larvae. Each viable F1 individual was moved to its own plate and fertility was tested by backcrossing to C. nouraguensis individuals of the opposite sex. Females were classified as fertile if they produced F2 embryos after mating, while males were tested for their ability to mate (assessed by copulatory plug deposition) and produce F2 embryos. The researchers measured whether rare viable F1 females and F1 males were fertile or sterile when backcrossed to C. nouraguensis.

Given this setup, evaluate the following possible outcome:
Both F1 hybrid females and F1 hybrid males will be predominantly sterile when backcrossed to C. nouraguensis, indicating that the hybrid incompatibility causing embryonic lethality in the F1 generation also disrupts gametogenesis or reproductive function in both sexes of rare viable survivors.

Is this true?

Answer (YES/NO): YES